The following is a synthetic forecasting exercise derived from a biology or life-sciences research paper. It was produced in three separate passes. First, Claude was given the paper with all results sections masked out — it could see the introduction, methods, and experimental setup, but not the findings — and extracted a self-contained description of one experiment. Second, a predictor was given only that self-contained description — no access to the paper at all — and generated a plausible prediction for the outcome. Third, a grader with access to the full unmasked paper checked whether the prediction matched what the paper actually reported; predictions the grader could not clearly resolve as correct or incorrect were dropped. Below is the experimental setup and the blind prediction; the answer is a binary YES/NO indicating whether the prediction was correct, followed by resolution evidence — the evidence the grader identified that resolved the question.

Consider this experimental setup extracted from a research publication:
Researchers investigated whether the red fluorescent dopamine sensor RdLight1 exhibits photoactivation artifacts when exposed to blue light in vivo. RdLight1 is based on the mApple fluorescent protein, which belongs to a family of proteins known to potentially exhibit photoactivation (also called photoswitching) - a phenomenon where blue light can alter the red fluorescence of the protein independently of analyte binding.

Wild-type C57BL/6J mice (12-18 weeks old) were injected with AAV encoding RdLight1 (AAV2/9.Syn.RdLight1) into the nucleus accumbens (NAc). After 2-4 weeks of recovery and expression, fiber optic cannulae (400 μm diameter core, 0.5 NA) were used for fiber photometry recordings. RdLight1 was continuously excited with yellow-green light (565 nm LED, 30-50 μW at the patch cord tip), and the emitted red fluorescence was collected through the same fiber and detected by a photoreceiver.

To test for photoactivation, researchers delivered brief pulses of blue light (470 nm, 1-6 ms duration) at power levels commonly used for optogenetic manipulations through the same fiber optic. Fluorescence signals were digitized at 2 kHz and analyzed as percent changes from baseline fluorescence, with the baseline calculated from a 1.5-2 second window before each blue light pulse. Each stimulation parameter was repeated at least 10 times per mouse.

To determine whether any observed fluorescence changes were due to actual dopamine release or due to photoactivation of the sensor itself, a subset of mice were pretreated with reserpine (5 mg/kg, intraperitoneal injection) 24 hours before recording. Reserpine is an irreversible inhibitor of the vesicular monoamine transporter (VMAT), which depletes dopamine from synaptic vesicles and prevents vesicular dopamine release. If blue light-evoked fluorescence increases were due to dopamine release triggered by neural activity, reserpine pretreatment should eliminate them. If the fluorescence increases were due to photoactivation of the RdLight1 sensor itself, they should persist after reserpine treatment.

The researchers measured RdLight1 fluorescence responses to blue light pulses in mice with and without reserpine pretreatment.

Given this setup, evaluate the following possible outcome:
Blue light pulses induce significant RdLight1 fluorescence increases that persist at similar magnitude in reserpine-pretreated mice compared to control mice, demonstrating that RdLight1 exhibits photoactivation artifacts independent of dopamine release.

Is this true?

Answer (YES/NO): NO